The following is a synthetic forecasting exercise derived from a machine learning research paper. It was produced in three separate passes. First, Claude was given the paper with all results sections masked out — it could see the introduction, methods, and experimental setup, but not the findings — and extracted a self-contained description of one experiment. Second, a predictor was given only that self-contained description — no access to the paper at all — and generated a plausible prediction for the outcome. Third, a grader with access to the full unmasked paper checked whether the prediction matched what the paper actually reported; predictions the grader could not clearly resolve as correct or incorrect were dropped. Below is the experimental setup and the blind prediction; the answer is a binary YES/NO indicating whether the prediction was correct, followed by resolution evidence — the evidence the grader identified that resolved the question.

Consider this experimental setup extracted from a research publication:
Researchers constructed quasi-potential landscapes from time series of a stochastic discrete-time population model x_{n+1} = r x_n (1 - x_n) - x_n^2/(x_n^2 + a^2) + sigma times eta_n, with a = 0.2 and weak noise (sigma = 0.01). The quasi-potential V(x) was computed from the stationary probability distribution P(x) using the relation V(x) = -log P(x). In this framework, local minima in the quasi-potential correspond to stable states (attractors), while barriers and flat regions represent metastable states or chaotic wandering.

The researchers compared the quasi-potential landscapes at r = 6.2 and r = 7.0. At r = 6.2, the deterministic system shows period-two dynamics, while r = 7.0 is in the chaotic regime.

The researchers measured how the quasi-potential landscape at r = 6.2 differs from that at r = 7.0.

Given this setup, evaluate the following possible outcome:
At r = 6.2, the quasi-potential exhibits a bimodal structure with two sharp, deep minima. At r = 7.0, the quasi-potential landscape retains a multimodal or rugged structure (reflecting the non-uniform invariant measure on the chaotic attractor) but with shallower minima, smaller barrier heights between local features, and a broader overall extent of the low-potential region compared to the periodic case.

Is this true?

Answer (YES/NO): NO